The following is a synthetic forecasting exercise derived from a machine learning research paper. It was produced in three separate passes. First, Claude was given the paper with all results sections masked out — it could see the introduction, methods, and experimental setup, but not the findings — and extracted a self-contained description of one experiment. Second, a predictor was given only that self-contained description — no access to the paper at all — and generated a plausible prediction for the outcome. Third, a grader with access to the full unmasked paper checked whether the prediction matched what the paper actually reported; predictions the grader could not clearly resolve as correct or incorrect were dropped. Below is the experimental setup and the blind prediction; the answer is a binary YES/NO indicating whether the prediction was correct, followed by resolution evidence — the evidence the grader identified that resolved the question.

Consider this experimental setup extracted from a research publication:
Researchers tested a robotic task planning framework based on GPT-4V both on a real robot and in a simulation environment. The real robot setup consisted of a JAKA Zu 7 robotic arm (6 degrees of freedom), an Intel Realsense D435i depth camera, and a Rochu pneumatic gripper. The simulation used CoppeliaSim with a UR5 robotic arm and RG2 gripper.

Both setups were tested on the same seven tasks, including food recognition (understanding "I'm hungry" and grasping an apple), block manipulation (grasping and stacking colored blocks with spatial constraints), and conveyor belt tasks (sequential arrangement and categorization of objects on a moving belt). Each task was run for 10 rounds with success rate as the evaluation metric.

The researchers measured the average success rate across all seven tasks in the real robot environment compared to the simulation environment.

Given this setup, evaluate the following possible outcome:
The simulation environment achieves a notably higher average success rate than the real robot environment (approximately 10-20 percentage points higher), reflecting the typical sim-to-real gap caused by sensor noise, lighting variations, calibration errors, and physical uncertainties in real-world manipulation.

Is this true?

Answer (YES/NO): NO